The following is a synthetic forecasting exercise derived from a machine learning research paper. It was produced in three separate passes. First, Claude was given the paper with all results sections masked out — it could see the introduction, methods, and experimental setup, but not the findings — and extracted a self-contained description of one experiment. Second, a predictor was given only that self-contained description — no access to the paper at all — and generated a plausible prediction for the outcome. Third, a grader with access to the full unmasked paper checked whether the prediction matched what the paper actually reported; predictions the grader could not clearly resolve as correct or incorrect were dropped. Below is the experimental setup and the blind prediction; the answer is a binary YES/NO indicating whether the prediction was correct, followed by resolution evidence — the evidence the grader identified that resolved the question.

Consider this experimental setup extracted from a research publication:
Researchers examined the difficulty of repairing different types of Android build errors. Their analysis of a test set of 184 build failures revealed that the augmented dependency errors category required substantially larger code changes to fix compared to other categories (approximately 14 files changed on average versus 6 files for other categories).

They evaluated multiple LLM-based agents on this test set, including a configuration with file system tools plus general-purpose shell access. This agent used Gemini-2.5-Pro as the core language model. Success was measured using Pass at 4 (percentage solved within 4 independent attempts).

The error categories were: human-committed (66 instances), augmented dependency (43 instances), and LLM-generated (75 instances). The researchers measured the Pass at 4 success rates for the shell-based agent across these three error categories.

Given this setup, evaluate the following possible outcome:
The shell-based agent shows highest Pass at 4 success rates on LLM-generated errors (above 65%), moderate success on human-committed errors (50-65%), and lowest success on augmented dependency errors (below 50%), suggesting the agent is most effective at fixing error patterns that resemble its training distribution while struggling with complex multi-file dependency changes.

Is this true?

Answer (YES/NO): NO